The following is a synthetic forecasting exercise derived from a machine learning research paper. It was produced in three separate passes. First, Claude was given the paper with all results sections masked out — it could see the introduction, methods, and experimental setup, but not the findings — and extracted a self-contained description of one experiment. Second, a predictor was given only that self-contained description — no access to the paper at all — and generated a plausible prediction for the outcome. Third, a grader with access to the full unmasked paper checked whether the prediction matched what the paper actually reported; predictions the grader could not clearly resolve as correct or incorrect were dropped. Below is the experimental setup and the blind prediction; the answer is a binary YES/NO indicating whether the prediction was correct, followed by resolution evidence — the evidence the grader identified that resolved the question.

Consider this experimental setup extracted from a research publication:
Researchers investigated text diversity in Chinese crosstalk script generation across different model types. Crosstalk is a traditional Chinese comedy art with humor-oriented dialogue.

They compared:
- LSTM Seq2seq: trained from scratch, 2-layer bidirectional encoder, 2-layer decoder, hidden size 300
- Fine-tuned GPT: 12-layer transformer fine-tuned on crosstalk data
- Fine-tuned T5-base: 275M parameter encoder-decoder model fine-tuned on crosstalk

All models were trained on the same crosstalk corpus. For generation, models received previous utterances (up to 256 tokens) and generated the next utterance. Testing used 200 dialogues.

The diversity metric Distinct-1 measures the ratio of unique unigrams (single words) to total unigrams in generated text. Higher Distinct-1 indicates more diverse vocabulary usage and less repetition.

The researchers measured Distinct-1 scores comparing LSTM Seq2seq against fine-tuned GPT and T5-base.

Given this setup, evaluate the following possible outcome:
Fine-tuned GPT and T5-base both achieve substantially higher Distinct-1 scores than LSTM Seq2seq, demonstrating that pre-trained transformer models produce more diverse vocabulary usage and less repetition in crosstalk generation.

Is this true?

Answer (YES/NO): YES